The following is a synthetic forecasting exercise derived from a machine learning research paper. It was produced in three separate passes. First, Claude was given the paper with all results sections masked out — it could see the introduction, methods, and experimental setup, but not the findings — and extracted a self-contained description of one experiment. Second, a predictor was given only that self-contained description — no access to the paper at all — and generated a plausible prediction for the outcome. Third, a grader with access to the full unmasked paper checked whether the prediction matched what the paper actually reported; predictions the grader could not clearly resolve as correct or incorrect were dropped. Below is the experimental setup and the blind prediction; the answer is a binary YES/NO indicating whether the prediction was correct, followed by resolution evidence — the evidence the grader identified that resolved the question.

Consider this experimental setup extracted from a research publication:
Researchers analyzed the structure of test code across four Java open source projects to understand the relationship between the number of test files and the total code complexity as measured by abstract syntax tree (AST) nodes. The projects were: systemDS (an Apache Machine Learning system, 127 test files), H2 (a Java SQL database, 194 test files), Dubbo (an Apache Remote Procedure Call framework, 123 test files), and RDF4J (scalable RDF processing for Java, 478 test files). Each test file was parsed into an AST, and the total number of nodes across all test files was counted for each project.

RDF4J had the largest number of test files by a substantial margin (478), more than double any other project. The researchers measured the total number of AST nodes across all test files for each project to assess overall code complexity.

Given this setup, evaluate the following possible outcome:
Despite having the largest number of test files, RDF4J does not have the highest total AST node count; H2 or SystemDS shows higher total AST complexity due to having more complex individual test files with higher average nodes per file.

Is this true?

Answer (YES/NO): YES